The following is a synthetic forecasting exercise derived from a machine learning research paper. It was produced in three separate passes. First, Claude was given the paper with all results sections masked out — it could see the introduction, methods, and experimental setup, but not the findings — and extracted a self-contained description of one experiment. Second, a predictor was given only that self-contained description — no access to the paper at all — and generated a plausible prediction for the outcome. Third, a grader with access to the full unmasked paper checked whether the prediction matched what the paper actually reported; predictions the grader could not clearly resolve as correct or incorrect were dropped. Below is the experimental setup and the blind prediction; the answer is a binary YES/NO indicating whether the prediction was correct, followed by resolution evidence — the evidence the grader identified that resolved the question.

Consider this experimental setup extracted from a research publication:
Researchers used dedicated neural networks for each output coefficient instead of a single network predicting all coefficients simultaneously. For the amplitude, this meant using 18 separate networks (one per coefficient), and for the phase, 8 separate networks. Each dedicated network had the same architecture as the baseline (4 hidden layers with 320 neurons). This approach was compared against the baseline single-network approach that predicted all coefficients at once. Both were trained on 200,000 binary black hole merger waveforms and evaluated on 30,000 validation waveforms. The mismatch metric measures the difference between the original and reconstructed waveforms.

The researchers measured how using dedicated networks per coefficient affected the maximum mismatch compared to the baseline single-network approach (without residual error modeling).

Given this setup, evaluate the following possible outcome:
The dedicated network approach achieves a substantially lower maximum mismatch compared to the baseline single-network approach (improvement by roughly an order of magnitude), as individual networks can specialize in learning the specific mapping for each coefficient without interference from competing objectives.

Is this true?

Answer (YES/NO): NO